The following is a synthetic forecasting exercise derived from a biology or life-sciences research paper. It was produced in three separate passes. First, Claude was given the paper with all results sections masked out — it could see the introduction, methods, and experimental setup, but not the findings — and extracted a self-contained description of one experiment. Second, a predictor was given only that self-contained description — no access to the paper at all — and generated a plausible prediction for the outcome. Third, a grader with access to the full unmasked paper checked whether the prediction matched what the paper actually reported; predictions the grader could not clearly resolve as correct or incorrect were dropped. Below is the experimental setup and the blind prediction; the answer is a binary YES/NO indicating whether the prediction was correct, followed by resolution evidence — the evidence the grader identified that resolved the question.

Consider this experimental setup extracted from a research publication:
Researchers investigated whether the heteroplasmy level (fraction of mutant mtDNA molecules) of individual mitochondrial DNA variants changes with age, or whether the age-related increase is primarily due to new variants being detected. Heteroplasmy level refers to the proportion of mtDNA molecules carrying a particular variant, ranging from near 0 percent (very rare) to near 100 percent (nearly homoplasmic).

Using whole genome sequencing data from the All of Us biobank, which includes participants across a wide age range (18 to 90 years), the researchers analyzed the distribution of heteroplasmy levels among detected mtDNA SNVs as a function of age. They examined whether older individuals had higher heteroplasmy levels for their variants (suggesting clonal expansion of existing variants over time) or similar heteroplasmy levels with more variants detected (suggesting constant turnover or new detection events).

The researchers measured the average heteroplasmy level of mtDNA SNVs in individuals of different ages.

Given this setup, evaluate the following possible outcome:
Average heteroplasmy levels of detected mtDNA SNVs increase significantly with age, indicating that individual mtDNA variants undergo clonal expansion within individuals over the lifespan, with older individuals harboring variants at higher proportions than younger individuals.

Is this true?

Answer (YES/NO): NO